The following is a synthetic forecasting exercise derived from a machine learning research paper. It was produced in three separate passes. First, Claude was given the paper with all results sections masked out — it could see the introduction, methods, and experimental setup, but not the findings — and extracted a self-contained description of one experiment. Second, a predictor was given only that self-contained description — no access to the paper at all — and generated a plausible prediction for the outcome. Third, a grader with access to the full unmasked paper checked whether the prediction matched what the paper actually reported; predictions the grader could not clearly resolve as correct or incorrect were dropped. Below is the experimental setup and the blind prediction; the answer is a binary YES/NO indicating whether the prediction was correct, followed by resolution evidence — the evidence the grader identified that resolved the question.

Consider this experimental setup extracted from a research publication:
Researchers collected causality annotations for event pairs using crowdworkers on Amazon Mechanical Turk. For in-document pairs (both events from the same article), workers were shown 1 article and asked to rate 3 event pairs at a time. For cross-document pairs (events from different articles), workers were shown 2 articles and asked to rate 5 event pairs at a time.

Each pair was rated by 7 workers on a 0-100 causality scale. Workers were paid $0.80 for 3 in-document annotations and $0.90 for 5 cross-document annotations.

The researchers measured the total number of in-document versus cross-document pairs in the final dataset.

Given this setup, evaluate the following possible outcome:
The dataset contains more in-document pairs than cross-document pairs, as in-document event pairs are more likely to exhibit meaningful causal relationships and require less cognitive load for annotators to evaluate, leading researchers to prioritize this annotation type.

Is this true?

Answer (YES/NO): NO